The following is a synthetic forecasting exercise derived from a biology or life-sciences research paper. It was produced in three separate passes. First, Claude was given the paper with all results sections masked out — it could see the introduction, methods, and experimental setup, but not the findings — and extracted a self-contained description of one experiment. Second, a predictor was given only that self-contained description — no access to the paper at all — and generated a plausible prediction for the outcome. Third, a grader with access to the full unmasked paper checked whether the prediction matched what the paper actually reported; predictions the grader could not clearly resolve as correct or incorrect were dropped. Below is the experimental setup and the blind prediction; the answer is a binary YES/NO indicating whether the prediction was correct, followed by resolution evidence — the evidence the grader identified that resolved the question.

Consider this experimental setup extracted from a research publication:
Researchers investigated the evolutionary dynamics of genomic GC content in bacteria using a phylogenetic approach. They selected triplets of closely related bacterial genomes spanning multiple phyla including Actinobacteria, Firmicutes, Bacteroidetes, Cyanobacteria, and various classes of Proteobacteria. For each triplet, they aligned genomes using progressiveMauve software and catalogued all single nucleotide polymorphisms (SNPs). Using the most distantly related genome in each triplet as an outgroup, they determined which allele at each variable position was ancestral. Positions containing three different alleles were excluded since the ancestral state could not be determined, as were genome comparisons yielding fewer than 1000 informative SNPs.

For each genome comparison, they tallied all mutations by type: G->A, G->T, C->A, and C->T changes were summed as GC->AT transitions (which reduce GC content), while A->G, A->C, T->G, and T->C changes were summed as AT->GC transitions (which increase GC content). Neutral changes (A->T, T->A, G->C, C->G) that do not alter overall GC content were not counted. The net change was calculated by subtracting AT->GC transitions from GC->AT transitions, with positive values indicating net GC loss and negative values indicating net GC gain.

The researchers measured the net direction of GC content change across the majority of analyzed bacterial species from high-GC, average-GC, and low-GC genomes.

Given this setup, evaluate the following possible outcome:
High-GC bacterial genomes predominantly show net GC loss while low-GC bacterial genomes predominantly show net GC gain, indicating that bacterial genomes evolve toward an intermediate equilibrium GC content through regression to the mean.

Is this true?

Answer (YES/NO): NO